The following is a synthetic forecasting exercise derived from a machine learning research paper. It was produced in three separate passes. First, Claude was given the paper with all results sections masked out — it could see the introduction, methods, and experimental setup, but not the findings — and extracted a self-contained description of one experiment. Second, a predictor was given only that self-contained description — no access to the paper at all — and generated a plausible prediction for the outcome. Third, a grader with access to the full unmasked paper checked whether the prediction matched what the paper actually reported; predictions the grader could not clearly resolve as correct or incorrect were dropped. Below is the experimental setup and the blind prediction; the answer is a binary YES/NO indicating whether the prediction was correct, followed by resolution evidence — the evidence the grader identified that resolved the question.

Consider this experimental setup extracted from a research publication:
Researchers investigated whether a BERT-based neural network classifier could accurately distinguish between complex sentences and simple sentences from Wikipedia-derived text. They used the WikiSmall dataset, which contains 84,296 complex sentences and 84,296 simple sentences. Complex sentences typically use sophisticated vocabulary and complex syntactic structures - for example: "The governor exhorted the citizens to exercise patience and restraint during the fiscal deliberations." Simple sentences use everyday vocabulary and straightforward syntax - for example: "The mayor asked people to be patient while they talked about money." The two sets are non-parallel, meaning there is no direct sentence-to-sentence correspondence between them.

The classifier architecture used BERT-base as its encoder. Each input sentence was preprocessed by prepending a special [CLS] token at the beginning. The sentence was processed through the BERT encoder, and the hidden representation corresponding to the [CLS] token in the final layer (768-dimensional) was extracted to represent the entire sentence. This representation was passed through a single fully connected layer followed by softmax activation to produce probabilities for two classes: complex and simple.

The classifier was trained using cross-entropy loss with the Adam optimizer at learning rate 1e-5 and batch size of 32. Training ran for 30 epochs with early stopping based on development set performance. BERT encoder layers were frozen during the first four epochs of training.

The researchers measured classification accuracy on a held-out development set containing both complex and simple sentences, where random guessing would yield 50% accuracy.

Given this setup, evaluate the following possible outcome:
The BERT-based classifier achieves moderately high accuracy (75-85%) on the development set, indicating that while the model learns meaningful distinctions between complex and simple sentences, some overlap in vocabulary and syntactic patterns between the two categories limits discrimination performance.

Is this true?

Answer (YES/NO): NO